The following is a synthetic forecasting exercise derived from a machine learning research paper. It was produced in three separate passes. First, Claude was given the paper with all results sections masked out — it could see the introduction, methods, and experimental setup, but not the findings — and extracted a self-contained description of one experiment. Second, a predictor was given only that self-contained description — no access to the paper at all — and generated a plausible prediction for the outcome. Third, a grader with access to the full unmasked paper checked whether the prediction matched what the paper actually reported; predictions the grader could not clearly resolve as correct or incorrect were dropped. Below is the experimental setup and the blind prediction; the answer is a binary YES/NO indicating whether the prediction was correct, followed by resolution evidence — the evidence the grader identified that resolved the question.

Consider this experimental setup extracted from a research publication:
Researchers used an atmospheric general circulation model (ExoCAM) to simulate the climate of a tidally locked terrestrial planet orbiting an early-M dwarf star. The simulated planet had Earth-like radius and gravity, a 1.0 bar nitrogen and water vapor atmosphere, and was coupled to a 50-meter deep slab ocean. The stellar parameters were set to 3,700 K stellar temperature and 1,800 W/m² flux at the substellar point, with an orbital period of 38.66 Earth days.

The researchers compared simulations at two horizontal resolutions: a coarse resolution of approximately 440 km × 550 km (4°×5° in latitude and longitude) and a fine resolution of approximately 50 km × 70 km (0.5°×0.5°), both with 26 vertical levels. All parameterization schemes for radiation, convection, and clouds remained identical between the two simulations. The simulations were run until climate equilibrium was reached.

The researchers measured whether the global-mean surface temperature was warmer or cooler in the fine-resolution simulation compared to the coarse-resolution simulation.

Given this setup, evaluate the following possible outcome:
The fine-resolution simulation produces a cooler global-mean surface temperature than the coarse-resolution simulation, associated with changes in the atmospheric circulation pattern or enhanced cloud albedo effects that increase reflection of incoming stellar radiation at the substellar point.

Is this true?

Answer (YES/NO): NO